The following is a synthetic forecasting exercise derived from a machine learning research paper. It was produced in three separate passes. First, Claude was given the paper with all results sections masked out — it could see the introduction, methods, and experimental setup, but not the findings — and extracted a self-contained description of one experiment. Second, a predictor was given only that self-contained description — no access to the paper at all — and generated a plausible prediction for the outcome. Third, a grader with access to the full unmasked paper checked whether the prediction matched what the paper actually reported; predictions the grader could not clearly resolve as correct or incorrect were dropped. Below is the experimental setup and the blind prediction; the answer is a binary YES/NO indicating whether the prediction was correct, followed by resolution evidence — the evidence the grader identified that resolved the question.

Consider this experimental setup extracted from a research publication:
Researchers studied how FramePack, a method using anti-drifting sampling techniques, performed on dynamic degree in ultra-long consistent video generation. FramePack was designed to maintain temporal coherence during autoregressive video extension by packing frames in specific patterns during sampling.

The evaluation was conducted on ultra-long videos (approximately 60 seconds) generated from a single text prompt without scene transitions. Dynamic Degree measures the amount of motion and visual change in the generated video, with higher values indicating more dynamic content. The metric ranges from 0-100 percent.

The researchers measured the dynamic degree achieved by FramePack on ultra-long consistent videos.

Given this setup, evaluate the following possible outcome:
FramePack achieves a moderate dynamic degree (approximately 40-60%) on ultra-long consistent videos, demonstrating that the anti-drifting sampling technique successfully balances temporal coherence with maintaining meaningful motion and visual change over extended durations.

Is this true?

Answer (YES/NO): NO